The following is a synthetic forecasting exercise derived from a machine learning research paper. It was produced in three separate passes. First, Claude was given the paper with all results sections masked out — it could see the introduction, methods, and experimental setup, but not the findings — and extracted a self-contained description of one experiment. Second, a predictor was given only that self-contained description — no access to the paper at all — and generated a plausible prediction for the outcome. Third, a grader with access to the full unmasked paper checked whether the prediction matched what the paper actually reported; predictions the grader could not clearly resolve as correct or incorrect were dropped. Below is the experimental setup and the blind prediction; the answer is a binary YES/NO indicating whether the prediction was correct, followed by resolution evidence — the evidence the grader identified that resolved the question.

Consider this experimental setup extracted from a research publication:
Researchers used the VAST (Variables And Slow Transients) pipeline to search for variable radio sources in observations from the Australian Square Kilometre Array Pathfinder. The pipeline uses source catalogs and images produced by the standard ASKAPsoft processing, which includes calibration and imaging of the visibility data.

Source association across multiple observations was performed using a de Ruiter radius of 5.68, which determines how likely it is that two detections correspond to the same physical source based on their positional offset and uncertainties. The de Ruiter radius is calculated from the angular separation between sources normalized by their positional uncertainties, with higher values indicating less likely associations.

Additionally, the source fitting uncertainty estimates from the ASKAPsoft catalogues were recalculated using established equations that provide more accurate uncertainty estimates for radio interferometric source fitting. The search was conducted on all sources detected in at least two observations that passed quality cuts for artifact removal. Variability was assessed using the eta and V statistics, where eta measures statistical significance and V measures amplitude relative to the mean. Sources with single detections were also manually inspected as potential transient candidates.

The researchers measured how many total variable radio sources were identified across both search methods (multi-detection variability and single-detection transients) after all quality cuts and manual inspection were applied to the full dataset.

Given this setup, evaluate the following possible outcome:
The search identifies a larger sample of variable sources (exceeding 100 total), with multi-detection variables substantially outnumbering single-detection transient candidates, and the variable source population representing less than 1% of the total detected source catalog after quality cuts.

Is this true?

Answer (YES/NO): NO